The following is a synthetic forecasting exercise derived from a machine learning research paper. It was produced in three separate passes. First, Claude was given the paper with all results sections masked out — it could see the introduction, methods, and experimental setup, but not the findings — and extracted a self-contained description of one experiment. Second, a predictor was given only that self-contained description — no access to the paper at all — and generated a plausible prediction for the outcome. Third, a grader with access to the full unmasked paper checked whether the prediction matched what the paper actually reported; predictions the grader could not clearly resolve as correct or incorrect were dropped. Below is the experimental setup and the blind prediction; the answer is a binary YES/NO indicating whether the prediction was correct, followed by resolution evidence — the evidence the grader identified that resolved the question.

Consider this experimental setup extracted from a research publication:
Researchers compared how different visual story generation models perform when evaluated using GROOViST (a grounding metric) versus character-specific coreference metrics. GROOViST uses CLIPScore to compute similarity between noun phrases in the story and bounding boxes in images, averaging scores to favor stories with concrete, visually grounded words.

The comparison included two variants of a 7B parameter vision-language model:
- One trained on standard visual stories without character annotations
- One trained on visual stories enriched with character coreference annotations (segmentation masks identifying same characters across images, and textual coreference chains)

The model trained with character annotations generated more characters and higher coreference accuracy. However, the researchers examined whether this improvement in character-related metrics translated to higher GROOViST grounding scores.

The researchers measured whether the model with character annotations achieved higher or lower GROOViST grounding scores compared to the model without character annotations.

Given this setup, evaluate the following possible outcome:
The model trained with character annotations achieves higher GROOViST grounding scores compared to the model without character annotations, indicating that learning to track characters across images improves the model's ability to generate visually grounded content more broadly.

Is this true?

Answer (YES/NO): NO